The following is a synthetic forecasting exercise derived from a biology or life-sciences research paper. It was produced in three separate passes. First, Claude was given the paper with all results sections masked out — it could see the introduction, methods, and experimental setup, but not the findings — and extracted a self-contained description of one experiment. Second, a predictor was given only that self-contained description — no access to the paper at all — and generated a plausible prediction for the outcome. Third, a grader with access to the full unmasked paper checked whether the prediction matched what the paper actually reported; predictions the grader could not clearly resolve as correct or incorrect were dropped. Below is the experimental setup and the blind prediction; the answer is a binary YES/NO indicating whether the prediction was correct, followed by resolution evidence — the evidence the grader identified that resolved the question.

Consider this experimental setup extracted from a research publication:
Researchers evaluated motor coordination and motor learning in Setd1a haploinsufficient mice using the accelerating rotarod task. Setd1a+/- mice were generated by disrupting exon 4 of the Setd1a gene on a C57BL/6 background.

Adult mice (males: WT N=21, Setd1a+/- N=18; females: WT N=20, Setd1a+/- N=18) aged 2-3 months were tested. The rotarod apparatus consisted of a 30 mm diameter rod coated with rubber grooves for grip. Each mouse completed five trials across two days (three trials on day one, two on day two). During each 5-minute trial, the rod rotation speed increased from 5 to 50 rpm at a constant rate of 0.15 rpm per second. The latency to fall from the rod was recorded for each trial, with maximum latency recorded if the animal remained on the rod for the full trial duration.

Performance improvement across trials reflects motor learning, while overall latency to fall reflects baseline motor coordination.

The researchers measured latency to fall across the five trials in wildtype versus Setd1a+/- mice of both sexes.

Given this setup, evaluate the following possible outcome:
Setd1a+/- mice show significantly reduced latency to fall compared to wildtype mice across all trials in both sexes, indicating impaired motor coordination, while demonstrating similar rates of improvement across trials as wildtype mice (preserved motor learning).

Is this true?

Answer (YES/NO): NO